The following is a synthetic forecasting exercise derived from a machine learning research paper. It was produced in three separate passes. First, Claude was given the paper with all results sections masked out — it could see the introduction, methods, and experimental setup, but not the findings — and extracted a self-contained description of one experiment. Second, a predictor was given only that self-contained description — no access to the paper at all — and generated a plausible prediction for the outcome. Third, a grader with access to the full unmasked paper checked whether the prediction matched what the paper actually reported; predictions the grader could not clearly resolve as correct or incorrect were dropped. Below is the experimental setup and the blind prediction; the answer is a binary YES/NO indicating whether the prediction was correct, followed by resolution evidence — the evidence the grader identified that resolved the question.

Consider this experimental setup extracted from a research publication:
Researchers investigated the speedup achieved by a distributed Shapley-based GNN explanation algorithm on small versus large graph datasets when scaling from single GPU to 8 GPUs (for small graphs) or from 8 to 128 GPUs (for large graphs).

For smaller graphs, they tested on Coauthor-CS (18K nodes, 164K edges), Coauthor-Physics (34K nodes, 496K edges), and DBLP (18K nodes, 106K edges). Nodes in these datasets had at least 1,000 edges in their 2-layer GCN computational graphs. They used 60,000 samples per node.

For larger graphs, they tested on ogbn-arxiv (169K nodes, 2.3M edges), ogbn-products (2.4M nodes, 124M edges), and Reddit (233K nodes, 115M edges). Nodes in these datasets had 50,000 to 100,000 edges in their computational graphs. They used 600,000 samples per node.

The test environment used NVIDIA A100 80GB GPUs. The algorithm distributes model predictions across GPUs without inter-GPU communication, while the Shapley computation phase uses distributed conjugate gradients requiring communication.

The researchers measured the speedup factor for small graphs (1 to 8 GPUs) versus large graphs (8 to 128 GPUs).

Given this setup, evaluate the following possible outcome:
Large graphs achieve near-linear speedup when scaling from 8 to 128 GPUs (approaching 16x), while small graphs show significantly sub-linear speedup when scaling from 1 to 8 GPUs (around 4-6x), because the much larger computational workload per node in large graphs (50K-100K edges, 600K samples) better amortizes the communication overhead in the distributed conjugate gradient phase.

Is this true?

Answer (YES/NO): NO